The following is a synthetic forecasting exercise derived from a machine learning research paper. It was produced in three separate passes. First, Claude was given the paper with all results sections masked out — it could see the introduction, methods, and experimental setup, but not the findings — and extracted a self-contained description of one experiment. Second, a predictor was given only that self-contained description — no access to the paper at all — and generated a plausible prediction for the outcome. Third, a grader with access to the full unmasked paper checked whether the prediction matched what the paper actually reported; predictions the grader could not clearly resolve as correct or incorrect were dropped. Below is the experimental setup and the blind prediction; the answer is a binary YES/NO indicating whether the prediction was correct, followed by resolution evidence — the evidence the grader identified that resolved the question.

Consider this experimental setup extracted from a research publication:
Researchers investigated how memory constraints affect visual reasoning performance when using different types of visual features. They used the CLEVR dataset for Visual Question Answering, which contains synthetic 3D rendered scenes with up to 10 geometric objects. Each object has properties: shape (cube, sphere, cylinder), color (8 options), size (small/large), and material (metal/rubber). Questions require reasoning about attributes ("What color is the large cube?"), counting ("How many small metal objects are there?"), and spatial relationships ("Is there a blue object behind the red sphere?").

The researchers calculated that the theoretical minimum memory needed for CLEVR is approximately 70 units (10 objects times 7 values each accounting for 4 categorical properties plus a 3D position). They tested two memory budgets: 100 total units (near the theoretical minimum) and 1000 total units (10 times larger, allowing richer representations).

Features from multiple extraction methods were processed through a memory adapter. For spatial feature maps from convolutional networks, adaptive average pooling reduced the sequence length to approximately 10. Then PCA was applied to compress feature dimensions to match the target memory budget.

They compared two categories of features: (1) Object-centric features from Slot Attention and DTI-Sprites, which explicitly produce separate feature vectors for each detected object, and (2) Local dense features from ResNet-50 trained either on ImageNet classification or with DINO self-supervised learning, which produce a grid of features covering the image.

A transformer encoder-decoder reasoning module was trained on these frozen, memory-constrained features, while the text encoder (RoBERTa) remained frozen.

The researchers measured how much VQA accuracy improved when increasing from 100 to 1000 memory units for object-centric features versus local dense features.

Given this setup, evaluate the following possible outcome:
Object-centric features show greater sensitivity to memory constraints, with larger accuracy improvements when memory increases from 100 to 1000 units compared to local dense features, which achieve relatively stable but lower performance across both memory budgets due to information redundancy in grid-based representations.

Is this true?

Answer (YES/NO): NO